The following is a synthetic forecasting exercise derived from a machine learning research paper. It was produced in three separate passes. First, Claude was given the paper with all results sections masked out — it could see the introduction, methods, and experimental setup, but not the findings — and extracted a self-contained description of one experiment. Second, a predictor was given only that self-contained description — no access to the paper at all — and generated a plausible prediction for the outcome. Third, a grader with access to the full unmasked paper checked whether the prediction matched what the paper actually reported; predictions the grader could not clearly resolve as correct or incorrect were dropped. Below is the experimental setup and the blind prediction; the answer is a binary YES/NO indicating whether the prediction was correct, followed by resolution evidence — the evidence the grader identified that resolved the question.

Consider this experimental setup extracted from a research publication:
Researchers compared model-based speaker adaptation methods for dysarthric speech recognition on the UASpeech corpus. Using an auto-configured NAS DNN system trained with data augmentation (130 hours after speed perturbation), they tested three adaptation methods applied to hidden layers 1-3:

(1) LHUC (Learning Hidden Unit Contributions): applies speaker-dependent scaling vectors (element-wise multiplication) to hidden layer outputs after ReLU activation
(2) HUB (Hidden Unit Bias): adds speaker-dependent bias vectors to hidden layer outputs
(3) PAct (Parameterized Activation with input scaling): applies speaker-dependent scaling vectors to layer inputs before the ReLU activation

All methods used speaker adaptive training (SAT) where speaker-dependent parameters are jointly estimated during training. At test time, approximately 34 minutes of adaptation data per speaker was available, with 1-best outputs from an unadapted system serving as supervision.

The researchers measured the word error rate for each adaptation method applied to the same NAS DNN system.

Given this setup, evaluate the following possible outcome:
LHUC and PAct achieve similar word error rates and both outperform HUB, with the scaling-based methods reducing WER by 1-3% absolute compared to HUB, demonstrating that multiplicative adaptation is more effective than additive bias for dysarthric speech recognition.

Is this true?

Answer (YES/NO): YES